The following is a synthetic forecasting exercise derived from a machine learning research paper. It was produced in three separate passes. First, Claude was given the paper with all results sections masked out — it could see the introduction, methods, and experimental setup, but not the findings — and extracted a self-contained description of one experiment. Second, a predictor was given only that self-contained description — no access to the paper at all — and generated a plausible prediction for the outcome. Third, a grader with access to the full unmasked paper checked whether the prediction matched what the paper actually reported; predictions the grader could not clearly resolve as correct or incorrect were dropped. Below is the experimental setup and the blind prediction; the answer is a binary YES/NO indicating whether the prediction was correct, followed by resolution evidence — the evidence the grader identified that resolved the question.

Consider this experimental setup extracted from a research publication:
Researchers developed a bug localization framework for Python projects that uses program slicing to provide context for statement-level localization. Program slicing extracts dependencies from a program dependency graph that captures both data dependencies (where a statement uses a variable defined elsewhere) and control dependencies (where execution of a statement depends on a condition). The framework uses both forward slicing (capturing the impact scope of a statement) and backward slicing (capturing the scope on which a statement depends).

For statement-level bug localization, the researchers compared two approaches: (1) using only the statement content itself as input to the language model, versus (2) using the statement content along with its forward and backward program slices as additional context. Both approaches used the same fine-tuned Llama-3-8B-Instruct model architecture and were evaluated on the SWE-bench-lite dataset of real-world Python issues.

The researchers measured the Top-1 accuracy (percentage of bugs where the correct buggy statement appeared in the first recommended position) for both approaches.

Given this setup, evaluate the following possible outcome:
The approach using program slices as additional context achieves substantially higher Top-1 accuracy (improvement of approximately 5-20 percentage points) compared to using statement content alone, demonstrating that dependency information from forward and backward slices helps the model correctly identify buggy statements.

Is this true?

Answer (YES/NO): YES